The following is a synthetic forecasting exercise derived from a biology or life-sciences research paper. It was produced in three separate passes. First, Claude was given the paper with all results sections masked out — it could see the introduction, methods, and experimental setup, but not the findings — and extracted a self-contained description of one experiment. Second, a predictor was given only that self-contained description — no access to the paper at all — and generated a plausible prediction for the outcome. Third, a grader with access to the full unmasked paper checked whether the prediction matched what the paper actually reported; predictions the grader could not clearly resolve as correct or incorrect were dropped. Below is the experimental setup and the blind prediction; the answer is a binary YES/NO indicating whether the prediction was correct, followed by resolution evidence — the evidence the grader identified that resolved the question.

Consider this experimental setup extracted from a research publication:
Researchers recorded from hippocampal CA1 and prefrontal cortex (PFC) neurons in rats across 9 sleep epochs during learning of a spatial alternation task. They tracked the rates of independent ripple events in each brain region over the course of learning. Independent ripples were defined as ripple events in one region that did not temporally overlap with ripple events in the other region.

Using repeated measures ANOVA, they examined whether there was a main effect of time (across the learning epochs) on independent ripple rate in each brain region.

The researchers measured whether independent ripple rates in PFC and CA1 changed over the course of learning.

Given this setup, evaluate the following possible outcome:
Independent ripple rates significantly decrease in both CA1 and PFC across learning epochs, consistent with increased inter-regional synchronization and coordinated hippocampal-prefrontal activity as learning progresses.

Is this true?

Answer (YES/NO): NO